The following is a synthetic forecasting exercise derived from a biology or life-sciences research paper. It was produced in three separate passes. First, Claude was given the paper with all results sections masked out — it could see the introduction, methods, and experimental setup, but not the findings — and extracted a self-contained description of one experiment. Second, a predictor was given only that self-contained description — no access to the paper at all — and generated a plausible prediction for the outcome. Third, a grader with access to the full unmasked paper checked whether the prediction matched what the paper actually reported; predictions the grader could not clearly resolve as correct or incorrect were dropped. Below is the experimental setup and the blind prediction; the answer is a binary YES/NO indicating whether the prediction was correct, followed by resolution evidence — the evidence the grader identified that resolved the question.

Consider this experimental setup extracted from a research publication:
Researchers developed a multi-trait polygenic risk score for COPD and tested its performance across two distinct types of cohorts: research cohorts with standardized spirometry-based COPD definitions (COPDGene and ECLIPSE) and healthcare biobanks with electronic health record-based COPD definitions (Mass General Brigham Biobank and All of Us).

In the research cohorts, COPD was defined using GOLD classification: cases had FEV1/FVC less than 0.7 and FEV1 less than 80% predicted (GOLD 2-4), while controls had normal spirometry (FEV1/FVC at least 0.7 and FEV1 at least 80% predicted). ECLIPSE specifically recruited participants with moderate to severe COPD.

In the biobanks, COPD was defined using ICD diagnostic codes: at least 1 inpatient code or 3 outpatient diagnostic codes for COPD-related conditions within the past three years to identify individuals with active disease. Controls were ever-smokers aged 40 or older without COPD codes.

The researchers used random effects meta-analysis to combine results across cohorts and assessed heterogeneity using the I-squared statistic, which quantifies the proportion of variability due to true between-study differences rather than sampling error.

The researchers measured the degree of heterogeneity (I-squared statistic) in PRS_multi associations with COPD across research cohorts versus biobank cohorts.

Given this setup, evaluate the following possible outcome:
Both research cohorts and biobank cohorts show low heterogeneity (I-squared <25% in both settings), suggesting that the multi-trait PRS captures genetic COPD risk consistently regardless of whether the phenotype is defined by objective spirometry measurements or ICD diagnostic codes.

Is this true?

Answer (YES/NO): NO